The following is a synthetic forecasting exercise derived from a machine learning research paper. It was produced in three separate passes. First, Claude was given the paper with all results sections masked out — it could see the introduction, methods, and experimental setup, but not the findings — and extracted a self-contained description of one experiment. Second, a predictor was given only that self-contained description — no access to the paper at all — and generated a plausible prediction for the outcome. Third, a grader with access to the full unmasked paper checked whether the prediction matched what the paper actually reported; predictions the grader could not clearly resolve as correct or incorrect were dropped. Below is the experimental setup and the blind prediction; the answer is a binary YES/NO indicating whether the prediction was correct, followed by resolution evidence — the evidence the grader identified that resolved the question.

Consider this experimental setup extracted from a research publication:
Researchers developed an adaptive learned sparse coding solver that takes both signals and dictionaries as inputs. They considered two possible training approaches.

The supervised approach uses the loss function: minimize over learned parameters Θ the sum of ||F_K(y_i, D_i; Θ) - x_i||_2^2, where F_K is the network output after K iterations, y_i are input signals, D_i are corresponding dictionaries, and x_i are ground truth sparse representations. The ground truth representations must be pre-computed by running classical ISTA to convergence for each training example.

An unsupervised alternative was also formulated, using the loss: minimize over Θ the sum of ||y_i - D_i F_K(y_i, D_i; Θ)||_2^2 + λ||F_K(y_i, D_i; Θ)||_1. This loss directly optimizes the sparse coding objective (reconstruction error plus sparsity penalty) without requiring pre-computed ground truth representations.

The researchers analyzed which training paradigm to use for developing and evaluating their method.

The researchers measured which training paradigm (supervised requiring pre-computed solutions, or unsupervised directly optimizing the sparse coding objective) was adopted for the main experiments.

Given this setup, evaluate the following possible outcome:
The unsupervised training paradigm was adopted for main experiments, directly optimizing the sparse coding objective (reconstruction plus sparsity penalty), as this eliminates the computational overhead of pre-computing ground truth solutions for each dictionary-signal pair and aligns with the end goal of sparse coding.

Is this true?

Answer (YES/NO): NO